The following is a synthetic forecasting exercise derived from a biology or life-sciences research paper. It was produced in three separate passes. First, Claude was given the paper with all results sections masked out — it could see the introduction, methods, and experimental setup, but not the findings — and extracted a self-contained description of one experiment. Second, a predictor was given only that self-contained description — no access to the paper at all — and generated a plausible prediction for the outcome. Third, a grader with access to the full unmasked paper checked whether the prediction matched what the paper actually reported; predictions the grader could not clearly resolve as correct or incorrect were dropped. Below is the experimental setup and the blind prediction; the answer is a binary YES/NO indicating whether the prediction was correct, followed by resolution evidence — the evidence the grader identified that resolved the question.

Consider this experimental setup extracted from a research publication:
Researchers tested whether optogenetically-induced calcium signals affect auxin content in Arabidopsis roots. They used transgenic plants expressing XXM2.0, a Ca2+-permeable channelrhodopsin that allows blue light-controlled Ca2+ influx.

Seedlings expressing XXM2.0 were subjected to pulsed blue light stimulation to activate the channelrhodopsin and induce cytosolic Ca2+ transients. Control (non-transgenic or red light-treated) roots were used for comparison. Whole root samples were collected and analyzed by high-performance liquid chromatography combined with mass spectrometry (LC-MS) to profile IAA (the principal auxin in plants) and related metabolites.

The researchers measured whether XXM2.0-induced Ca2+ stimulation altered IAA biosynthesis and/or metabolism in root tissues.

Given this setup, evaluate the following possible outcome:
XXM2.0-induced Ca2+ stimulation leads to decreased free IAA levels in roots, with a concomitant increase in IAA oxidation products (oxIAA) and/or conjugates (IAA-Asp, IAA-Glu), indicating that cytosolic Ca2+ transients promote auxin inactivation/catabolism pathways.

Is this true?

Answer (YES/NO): NO